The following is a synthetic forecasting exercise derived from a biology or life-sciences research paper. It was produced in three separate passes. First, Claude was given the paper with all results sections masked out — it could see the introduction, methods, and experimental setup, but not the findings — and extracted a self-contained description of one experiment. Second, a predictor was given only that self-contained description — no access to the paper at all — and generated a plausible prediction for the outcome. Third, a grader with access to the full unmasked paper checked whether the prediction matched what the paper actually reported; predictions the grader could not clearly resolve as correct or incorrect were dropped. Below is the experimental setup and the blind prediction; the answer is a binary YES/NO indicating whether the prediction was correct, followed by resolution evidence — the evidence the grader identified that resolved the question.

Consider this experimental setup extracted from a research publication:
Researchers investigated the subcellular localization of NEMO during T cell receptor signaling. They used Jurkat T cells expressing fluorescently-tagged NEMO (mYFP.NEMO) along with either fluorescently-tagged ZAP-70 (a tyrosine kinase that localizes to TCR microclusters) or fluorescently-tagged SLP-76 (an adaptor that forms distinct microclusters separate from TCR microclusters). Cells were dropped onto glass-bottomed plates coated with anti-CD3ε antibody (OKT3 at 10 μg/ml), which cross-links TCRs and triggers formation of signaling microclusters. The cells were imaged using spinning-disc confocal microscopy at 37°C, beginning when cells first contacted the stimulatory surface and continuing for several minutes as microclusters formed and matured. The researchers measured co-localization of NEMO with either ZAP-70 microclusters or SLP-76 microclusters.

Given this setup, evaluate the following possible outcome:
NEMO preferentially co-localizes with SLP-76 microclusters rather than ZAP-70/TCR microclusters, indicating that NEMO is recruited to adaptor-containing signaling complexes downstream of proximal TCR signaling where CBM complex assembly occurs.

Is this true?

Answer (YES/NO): NO